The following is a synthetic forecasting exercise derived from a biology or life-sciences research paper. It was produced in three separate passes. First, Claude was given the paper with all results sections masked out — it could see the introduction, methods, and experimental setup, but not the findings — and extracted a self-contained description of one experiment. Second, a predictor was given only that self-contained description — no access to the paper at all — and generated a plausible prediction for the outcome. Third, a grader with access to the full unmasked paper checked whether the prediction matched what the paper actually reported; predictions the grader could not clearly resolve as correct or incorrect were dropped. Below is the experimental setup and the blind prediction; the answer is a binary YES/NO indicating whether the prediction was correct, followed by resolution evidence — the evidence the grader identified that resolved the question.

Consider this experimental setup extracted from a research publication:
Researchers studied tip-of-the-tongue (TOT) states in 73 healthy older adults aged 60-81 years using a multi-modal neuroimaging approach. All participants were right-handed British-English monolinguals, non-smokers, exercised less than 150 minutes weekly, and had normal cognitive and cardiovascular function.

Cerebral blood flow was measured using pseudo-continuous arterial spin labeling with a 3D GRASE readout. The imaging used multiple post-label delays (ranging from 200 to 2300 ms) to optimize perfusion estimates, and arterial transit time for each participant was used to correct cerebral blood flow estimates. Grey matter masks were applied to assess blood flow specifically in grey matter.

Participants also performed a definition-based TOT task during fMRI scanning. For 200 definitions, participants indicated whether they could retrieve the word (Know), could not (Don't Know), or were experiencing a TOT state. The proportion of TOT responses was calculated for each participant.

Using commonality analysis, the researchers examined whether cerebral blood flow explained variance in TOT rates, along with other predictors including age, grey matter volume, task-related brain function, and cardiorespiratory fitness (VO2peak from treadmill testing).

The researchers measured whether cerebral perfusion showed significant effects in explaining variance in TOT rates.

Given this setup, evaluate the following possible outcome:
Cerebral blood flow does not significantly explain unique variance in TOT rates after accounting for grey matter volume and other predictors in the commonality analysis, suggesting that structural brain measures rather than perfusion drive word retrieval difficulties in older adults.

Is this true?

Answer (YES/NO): NO